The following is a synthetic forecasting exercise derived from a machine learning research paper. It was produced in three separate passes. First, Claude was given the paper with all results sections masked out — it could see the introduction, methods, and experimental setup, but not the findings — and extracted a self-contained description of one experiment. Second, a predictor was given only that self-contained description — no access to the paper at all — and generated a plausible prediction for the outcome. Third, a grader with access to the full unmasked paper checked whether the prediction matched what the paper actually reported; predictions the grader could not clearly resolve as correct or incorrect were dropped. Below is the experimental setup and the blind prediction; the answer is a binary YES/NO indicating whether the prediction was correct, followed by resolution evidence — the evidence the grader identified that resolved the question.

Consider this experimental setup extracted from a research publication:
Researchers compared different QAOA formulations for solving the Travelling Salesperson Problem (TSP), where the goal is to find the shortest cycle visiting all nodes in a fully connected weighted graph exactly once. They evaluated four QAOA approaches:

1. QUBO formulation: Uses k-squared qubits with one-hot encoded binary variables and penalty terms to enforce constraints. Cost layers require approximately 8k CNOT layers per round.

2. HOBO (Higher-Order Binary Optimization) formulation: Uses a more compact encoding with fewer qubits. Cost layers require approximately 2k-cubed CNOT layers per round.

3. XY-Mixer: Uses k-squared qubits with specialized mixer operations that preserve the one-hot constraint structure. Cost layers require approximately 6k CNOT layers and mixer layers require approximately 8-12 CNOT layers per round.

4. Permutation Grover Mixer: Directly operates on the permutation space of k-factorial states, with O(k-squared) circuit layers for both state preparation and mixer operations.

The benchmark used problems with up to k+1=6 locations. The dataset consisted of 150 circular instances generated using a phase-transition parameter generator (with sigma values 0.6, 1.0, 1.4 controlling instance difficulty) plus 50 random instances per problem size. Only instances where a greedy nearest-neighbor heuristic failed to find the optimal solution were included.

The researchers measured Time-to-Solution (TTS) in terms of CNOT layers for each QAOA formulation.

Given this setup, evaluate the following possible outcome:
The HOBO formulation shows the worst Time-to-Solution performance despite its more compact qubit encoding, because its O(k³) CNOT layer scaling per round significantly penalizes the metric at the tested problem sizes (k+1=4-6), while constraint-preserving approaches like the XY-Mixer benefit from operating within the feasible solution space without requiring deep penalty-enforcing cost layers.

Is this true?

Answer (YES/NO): NO